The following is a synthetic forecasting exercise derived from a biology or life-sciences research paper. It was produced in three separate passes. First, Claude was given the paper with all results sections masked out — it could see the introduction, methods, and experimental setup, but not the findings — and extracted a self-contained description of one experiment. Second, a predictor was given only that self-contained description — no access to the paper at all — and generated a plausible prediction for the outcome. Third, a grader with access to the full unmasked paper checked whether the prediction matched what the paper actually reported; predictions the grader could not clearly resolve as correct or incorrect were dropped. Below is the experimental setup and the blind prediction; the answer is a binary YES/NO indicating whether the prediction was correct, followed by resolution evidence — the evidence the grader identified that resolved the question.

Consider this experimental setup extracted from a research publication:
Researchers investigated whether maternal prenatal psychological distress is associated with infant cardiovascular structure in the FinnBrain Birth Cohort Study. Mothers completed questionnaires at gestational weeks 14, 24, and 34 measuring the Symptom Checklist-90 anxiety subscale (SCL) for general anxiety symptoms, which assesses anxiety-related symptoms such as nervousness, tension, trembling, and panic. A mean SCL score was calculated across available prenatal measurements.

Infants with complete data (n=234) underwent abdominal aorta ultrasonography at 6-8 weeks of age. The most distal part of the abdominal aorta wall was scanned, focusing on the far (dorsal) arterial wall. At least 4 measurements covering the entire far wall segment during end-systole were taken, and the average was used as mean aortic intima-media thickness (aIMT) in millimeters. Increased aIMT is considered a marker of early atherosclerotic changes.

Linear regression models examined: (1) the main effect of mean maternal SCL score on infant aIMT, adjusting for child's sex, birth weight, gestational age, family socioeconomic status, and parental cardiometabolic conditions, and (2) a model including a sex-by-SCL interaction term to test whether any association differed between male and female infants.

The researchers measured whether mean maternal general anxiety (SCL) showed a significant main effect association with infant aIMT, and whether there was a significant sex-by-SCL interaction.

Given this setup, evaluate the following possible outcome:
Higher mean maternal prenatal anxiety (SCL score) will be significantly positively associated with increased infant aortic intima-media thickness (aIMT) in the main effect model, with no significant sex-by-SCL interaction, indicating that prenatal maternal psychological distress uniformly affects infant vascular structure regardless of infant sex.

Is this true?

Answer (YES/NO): NO